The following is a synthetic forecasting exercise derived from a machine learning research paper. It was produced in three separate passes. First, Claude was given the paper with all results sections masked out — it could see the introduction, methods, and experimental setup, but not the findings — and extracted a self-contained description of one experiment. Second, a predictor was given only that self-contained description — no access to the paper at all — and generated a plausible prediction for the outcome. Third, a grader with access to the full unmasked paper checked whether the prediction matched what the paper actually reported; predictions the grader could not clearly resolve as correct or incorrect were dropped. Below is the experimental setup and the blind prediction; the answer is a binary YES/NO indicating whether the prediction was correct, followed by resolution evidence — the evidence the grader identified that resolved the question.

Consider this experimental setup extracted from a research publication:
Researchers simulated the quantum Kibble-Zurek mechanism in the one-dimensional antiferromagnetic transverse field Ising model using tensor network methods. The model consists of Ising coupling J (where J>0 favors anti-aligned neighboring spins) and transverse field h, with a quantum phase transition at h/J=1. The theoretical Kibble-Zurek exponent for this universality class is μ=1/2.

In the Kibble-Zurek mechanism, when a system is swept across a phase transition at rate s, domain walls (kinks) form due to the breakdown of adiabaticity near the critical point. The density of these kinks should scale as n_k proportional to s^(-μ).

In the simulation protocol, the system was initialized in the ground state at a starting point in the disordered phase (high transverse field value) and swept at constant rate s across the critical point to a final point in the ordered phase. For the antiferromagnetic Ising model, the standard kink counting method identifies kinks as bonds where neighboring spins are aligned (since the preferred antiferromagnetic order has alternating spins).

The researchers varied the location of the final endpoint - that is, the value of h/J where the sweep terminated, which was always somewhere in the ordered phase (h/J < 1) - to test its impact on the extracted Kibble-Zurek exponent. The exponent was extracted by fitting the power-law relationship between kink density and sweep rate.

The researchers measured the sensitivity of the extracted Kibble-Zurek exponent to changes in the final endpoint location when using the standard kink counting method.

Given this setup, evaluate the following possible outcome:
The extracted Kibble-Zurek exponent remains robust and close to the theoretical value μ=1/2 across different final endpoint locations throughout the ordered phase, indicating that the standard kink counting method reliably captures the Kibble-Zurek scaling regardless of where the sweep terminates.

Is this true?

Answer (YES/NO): NO